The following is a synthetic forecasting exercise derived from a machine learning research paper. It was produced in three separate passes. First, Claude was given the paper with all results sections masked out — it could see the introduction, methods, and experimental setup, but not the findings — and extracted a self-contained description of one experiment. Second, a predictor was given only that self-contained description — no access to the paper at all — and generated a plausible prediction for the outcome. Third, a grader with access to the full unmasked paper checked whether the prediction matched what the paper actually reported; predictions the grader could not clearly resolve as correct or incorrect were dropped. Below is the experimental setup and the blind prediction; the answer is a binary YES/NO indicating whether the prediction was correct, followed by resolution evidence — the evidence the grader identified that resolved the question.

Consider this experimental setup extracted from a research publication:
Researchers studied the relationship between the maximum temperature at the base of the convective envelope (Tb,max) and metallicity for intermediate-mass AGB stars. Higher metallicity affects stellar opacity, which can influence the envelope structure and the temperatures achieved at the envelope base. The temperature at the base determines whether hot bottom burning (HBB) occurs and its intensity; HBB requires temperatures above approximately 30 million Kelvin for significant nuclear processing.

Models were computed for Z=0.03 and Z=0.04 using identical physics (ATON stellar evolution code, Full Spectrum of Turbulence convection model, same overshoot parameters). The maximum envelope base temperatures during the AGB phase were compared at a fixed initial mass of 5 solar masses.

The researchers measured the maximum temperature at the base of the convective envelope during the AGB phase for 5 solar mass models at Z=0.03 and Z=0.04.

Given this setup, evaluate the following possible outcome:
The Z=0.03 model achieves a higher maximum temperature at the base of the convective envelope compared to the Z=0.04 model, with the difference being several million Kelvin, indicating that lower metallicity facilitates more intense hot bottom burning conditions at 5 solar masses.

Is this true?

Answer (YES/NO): NO